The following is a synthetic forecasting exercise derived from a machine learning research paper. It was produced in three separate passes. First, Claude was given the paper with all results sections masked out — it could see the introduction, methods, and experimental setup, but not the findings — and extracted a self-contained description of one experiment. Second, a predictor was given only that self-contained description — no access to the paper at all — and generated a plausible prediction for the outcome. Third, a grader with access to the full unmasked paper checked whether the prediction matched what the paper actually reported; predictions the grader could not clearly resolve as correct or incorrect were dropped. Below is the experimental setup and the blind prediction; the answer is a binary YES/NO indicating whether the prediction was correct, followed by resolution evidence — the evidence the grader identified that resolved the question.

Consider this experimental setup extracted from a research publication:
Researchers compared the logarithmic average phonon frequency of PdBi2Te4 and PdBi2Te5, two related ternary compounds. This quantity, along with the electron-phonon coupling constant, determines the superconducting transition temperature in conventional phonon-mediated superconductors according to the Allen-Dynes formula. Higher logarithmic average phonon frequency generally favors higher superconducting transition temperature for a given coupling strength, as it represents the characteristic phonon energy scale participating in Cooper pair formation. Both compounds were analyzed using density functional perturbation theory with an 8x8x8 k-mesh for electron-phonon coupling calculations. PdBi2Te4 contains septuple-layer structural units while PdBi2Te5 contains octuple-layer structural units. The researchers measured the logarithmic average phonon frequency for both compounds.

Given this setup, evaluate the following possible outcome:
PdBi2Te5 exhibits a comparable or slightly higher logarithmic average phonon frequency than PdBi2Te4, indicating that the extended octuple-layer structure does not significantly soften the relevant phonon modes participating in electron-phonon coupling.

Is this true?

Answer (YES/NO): YES